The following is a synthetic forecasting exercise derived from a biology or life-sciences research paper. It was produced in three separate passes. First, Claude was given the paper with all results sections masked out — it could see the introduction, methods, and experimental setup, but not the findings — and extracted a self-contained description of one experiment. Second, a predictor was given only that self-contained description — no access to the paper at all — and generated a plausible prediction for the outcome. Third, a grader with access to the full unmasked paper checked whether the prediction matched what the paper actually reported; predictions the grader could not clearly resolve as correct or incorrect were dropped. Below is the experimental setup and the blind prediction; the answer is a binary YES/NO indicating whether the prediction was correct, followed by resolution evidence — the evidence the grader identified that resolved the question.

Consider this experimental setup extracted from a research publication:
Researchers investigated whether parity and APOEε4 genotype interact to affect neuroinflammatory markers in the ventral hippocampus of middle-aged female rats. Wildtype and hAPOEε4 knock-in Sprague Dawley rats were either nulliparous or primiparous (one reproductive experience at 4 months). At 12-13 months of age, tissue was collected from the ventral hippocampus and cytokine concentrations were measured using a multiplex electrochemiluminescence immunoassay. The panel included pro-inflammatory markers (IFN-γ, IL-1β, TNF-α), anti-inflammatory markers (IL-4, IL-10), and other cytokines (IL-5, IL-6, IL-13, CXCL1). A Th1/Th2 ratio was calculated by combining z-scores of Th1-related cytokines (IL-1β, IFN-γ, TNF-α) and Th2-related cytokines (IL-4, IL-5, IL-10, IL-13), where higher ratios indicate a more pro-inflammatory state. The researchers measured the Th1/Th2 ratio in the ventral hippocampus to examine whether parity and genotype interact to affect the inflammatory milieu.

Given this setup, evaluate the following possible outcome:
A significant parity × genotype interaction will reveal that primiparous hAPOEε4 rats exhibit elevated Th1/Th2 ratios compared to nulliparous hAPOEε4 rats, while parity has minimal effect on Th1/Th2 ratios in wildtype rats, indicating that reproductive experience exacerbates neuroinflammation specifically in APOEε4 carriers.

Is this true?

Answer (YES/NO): NO